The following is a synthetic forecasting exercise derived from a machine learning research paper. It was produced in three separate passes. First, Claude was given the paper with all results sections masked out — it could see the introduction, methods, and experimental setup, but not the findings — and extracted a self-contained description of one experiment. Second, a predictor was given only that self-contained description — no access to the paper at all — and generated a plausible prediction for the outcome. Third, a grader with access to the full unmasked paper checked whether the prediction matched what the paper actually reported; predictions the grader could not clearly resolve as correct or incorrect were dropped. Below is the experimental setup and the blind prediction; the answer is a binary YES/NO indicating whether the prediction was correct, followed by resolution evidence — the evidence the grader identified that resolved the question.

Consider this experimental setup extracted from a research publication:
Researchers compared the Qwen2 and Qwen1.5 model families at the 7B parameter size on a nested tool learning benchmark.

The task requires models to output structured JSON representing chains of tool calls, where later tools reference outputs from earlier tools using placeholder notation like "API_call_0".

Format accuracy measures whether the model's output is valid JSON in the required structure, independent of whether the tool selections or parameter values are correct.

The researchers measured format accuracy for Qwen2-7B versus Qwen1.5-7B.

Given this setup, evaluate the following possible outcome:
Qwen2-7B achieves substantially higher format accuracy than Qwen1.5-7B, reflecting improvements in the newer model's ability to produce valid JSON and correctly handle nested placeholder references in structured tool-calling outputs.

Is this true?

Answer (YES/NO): YES